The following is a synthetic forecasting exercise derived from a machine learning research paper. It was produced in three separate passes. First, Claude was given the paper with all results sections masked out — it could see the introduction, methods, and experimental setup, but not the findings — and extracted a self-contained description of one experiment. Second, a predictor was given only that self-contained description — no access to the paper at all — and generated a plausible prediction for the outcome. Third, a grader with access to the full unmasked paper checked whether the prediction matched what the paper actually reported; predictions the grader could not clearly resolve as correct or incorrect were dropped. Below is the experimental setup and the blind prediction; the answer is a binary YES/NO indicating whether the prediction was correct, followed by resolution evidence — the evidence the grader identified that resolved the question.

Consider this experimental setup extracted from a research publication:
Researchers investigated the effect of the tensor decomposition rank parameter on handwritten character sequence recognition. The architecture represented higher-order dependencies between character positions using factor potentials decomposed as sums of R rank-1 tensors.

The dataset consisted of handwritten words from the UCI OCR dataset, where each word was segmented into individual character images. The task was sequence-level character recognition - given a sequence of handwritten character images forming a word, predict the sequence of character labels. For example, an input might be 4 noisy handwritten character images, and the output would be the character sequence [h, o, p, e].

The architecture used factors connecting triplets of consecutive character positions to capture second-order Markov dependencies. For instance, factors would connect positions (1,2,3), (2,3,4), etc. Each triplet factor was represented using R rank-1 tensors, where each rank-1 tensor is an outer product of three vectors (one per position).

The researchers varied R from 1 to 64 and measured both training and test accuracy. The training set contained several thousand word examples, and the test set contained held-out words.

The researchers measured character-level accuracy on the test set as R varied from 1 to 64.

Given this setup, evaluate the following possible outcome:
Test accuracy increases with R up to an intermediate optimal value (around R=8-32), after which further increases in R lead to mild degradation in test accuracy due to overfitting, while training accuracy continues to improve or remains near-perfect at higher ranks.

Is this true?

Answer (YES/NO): NO